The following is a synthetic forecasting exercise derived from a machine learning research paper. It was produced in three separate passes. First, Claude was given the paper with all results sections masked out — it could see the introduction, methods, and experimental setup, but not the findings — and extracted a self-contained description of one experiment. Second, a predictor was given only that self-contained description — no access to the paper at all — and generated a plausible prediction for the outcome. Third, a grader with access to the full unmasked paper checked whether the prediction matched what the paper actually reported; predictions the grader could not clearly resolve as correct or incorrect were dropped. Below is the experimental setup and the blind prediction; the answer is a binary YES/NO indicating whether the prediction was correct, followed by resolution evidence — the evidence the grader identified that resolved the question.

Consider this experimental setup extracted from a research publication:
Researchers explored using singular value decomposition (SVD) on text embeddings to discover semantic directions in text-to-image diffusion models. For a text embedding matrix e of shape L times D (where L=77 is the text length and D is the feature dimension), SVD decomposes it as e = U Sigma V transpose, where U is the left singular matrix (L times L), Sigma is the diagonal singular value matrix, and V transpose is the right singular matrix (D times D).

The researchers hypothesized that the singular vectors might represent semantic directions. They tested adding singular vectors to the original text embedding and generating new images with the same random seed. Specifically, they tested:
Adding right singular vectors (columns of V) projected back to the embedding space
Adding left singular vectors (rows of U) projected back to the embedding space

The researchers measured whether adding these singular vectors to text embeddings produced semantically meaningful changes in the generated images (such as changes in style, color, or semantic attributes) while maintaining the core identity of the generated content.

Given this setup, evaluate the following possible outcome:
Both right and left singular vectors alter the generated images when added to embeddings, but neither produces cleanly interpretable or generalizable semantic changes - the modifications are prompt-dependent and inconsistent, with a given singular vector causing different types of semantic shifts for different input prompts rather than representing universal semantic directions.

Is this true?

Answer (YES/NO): NO